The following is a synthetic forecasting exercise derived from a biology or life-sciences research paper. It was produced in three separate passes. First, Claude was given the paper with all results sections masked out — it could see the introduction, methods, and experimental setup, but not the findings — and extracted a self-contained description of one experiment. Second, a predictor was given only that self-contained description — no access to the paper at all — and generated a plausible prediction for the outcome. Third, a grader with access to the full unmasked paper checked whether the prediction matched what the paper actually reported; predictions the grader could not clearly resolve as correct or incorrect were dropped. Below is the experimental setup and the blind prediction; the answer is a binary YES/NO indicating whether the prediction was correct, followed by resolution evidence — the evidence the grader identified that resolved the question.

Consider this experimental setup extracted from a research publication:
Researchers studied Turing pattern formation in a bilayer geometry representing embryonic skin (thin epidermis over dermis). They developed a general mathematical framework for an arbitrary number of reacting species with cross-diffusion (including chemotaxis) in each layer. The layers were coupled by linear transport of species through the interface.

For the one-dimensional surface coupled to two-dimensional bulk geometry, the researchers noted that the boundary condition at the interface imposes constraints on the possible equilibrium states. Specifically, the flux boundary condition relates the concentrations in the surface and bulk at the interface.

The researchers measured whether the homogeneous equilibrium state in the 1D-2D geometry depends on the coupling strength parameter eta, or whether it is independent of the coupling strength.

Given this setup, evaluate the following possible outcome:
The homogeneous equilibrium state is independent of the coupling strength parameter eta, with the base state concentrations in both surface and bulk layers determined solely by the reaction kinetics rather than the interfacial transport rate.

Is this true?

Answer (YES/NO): YES